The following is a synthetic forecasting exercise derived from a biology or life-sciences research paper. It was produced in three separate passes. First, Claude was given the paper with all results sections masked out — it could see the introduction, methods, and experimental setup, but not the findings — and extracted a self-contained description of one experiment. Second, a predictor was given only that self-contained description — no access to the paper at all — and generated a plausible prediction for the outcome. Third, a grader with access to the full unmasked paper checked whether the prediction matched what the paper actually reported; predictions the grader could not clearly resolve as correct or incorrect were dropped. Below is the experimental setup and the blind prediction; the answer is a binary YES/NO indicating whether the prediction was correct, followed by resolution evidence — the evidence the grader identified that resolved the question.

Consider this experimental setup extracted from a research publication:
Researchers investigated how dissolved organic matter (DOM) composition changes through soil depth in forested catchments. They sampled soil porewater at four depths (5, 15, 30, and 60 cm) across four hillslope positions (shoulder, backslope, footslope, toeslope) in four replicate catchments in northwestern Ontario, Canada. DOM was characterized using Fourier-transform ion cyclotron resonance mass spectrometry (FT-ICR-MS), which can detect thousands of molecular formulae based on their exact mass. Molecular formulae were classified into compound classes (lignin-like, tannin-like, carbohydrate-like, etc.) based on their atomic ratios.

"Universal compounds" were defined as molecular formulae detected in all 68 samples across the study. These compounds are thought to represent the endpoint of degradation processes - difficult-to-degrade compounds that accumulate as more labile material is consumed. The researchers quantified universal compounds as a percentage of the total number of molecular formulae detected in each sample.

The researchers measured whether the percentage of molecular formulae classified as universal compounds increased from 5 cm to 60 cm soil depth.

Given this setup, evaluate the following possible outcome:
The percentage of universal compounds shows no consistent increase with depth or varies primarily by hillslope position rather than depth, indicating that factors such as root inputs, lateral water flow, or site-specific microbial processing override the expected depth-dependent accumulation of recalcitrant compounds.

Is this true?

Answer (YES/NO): NO